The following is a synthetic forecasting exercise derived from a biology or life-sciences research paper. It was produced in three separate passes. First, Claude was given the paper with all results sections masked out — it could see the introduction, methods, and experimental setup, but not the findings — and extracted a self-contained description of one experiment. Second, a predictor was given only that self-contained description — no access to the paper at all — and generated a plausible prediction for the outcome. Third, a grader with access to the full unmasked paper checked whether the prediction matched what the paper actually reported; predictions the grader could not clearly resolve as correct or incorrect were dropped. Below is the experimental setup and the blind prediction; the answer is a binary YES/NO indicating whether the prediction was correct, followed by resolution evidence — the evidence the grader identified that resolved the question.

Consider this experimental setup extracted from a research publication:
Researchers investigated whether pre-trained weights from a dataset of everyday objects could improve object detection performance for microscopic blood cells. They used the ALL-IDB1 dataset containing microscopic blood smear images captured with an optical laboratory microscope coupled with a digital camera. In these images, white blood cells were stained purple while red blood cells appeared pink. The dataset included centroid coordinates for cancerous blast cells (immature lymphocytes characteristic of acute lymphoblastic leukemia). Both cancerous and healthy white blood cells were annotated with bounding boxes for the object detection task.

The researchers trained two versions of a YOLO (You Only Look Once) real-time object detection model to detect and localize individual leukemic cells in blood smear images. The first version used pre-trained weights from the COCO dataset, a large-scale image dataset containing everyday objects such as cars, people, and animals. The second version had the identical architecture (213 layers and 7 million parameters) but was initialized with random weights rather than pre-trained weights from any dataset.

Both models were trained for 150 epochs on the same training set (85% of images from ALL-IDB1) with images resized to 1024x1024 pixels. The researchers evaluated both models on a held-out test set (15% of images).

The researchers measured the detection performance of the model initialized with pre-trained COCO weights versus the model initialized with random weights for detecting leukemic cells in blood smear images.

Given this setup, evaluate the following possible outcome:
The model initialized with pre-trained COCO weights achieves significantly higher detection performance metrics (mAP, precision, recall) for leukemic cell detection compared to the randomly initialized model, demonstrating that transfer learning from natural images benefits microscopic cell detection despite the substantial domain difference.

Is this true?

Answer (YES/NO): YES